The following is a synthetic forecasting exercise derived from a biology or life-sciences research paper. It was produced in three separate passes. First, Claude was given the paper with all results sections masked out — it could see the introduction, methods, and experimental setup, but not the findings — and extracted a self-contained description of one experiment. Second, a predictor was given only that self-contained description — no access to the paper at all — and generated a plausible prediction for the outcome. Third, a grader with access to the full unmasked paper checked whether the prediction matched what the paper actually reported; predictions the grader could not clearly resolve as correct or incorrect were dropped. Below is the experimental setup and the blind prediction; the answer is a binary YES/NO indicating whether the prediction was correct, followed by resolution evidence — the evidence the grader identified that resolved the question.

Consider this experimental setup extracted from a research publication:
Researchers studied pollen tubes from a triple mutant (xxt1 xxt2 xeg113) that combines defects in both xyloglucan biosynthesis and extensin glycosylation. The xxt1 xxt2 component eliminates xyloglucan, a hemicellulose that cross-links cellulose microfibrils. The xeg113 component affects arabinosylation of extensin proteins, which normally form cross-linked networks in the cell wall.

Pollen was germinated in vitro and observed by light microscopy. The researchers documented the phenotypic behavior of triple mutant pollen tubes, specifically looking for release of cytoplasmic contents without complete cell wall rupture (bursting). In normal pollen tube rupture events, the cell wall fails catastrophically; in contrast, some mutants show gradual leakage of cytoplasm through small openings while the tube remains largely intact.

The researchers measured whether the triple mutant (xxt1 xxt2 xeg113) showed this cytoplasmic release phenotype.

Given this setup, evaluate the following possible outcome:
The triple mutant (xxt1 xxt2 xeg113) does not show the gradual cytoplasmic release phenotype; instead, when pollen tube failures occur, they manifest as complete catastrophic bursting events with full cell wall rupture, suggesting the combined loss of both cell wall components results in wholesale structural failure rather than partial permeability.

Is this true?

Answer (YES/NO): NO